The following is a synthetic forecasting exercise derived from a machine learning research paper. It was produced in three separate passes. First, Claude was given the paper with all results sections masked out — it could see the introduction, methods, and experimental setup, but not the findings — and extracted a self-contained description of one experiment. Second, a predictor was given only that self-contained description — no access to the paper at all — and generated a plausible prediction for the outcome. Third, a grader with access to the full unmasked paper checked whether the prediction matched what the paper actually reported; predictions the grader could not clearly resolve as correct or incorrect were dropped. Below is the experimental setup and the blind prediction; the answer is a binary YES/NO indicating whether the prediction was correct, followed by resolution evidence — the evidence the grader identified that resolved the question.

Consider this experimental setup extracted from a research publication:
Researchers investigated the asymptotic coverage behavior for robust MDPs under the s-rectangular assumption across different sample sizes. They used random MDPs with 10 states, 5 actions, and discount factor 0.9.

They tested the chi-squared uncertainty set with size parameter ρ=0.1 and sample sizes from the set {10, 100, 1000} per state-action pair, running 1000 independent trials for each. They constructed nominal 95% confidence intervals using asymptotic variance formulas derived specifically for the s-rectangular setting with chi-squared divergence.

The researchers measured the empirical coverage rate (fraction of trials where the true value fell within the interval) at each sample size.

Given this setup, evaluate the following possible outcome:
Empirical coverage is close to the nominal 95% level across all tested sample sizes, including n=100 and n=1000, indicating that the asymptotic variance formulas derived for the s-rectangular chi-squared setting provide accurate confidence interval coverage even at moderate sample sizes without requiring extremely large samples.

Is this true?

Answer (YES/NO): NO